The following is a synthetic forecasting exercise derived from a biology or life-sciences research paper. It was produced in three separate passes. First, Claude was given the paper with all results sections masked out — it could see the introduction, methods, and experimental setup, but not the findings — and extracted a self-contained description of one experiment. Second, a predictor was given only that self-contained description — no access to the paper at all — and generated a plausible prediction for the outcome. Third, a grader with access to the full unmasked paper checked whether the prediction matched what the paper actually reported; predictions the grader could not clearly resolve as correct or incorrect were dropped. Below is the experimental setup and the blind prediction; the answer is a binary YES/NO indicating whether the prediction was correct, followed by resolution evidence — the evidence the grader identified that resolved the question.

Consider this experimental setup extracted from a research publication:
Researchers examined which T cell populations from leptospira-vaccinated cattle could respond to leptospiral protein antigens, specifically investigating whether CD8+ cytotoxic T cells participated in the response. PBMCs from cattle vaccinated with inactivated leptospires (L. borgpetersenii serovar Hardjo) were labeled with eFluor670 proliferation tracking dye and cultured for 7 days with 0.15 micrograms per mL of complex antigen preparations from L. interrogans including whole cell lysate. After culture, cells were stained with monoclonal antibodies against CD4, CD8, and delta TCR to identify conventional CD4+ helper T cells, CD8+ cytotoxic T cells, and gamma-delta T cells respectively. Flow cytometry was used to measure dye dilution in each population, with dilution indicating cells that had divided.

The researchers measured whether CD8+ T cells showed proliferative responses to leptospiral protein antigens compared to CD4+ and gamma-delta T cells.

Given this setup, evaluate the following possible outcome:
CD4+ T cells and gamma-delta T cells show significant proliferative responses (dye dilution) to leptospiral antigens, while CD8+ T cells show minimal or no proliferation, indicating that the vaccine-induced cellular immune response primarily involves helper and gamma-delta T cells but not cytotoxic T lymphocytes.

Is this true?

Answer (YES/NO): YES